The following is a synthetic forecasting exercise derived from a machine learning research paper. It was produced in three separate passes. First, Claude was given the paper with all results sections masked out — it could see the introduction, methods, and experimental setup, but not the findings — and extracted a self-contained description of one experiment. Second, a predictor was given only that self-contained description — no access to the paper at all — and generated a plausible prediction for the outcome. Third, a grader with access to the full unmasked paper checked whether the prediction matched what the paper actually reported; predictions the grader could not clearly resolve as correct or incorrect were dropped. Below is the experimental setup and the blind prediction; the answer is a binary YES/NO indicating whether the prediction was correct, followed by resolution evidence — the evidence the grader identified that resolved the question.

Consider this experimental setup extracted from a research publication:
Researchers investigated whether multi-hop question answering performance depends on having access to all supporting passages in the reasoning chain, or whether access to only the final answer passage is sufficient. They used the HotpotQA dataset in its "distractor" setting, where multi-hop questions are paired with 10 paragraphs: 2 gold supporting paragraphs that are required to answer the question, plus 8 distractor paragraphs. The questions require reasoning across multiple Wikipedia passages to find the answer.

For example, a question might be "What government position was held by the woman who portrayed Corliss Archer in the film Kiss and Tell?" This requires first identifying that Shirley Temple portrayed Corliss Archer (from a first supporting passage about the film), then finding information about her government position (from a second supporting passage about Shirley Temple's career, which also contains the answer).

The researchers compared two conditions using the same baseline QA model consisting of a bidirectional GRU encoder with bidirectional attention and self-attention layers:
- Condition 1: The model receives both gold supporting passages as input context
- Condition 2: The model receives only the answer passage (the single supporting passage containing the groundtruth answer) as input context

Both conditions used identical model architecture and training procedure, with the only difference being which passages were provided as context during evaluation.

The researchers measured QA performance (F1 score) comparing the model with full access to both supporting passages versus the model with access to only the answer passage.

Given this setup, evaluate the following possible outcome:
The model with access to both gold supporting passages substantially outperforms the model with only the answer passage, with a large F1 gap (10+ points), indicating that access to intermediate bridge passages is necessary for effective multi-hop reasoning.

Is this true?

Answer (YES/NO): NO